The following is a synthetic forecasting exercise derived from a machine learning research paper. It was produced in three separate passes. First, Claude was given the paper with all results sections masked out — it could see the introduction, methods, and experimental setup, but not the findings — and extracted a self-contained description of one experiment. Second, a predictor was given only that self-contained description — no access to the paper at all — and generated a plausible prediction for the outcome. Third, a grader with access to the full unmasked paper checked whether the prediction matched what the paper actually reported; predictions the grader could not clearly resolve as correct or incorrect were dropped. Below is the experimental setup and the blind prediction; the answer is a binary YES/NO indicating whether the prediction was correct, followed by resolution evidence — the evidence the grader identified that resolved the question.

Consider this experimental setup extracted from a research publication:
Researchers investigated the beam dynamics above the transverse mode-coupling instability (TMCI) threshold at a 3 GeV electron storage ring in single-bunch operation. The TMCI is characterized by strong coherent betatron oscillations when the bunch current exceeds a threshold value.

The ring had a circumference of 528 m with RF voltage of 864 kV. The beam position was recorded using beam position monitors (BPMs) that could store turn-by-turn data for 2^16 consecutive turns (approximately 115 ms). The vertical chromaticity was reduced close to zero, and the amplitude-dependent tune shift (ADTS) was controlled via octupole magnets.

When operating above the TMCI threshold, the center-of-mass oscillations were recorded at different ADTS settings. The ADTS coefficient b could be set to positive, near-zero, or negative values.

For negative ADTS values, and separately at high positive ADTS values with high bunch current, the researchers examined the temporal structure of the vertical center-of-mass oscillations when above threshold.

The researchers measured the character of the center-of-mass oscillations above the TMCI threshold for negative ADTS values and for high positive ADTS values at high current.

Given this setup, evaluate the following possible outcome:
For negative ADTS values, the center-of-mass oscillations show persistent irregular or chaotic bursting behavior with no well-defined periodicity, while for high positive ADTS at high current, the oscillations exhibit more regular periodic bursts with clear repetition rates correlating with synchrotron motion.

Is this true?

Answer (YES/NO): NO